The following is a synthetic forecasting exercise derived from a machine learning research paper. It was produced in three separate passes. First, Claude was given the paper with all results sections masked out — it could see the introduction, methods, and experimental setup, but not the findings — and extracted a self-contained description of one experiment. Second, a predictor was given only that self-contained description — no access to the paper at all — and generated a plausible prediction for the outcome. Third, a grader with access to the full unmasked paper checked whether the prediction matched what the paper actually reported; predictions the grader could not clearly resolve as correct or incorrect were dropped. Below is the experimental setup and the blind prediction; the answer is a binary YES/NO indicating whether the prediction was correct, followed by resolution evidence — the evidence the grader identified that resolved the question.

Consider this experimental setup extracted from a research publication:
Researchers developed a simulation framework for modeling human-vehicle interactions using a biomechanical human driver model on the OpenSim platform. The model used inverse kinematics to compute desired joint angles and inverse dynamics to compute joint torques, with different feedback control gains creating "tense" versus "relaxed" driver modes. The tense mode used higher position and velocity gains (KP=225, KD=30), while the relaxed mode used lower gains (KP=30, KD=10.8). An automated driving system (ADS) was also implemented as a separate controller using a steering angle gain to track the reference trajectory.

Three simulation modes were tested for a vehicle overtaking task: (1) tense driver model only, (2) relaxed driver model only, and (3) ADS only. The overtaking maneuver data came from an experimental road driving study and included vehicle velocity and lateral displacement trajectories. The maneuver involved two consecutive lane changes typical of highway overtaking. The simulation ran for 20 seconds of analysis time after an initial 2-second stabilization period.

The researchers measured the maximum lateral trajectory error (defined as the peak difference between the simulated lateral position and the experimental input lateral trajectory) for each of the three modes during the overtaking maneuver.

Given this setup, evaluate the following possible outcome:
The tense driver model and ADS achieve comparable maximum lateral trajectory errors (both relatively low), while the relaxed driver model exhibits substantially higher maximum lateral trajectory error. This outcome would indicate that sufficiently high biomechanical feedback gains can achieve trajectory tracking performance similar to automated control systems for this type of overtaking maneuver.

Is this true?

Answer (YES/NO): YES